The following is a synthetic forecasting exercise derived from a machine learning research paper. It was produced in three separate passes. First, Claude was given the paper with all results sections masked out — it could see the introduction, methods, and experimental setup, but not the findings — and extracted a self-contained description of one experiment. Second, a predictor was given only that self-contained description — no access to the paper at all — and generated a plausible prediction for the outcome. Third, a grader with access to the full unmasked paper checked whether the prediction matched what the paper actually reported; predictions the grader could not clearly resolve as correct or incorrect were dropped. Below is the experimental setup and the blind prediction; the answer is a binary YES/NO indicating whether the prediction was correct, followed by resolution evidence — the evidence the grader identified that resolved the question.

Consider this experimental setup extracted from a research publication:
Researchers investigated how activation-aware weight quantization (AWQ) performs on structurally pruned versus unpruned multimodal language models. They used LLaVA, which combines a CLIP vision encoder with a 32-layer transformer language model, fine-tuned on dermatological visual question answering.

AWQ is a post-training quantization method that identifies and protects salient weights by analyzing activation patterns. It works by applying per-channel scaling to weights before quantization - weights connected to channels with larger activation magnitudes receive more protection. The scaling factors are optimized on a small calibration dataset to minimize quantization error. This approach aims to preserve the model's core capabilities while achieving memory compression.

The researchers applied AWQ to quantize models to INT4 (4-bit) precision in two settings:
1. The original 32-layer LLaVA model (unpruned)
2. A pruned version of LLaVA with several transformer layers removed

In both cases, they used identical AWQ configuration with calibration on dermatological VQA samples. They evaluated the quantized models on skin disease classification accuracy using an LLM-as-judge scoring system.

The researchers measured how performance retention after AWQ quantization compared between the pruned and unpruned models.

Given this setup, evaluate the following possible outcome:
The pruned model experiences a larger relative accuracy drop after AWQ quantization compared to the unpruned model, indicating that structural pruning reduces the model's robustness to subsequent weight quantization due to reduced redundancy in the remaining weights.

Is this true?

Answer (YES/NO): YES